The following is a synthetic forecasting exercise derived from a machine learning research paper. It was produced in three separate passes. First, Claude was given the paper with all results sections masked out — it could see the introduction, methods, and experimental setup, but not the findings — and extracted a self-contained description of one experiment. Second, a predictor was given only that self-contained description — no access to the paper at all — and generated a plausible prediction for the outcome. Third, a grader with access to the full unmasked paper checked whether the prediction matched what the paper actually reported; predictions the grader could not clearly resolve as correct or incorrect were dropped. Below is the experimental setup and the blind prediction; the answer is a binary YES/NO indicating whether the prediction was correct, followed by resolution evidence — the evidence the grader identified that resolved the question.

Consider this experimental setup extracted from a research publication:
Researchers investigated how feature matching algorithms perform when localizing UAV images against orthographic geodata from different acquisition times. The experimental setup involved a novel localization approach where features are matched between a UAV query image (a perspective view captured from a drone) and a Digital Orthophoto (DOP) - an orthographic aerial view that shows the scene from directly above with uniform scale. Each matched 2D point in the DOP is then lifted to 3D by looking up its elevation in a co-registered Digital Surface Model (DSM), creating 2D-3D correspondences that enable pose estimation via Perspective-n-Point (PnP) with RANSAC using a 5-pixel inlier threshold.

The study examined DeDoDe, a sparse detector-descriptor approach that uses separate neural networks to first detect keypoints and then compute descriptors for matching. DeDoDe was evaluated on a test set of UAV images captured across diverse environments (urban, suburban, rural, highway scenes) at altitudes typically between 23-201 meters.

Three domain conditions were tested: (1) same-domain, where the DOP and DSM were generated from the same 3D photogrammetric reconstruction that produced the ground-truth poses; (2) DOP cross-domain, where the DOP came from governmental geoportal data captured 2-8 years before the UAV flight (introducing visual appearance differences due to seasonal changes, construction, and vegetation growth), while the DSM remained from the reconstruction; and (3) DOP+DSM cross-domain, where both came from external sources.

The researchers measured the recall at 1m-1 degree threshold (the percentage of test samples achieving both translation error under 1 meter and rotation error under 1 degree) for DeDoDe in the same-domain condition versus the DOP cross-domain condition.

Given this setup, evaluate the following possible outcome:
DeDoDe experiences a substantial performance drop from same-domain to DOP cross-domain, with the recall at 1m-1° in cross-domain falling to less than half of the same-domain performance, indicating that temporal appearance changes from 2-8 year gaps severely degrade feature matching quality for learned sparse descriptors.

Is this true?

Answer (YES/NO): YES